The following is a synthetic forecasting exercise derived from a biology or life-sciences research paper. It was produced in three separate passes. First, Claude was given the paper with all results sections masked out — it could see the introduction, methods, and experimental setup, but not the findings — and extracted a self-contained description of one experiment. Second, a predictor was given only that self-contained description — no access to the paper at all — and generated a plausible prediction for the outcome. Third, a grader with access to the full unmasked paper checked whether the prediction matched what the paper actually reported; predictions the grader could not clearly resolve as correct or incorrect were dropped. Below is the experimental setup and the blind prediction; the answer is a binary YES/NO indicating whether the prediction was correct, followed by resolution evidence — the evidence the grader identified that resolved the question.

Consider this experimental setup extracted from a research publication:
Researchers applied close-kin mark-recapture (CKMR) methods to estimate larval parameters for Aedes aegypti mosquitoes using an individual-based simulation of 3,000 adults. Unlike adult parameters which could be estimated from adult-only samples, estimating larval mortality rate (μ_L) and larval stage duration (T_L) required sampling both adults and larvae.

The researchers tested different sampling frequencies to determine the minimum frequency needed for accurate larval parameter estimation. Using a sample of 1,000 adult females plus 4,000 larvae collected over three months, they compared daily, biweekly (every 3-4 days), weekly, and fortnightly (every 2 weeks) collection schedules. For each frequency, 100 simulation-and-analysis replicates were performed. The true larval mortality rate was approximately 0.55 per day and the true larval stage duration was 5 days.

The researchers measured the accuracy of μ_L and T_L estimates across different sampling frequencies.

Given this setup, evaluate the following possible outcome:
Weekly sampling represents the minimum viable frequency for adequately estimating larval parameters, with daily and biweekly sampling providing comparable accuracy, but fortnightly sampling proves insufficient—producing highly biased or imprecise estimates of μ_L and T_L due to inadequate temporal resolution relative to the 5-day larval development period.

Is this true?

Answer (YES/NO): NO